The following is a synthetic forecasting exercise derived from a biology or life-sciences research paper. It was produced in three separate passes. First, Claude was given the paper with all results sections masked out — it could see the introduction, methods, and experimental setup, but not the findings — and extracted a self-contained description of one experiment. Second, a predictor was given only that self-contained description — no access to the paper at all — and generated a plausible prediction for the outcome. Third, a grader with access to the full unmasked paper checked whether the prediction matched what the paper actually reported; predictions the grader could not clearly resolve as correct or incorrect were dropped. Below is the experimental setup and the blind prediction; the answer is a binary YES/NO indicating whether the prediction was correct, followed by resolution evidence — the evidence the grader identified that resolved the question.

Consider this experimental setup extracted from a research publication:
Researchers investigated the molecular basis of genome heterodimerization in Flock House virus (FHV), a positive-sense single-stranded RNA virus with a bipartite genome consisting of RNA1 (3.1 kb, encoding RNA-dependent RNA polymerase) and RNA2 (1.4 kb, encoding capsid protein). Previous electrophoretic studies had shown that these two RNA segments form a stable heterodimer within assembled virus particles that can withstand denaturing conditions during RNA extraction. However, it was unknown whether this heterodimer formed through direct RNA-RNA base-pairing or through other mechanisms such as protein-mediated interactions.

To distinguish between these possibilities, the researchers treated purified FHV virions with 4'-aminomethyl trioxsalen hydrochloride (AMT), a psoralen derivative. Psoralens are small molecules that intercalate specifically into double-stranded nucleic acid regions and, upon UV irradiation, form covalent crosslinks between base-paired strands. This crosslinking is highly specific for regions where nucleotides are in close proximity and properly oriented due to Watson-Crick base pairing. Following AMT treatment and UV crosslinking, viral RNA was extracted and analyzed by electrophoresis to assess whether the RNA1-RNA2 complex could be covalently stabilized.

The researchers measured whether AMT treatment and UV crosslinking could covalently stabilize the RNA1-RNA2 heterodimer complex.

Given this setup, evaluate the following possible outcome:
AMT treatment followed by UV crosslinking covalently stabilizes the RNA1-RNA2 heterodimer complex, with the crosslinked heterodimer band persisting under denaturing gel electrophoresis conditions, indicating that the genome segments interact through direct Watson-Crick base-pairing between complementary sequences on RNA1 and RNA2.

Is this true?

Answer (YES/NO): YES